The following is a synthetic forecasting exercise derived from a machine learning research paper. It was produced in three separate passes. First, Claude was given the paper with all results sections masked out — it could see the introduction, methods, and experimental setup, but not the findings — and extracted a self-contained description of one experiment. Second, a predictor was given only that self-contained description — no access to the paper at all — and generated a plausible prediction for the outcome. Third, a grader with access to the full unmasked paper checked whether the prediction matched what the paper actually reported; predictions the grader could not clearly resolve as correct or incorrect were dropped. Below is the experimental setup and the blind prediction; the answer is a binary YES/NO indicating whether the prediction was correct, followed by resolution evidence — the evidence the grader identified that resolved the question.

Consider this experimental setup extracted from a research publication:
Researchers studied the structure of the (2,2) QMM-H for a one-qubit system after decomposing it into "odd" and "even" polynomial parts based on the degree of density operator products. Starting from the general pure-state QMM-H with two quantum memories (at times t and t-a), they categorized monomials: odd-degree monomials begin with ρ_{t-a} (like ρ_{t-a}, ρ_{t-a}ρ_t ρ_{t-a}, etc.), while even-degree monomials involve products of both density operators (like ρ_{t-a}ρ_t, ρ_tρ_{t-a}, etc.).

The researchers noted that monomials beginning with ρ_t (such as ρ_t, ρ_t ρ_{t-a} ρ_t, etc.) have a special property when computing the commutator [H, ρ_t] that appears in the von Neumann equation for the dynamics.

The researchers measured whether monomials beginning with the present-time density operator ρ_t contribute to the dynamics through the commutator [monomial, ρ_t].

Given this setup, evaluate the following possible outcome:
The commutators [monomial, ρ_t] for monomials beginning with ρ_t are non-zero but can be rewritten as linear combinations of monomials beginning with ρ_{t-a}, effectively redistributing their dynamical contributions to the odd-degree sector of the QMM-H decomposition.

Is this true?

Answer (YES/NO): NO